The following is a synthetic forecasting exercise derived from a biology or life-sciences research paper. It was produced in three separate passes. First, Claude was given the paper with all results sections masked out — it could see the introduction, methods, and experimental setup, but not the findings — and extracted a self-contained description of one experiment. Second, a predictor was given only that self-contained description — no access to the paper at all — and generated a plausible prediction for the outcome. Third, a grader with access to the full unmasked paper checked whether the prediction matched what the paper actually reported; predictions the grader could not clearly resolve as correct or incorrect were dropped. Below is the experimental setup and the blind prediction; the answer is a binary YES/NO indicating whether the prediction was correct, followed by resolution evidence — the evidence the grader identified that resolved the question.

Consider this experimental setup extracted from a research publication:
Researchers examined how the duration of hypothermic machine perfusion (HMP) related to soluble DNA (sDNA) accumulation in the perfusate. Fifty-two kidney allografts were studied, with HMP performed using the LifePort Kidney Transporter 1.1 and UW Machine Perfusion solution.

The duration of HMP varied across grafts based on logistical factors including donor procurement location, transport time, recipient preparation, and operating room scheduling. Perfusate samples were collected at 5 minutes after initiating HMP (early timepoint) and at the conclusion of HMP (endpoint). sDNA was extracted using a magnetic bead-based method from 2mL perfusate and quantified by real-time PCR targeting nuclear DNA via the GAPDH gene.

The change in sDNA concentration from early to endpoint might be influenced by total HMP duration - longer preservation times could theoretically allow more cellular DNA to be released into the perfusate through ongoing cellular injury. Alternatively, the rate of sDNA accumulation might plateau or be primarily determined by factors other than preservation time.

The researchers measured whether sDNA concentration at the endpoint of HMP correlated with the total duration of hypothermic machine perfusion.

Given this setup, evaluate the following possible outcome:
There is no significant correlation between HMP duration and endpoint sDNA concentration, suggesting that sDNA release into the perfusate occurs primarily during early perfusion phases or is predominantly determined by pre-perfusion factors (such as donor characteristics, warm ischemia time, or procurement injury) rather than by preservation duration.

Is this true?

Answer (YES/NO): YES